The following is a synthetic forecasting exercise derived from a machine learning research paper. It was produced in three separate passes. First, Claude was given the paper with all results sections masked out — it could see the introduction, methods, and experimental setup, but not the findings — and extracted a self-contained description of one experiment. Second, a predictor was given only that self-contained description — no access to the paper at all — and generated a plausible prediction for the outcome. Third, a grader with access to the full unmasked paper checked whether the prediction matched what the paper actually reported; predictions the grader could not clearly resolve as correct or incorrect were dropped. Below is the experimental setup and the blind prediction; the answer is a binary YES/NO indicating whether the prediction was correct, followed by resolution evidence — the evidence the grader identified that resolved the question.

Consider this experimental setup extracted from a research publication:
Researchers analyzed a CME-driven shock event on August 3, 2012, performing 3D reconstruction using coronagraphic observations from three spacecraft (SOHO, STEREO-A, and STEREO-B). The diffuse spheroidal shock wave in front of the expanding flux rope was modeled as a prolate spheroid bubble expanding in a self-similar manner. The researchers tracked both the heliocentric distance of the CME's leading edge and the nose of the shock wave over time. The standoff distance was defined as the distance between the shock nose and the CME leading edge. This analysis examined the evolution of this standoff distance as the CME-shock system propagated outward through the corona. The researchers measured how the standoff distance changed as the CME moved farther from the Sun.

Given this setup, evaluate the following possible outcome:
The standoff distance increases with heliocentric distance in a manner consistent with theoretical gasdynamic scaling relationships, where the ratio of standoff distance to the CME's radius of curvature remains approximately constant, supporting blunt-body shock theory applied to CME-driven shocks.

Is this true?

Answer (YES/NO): NO